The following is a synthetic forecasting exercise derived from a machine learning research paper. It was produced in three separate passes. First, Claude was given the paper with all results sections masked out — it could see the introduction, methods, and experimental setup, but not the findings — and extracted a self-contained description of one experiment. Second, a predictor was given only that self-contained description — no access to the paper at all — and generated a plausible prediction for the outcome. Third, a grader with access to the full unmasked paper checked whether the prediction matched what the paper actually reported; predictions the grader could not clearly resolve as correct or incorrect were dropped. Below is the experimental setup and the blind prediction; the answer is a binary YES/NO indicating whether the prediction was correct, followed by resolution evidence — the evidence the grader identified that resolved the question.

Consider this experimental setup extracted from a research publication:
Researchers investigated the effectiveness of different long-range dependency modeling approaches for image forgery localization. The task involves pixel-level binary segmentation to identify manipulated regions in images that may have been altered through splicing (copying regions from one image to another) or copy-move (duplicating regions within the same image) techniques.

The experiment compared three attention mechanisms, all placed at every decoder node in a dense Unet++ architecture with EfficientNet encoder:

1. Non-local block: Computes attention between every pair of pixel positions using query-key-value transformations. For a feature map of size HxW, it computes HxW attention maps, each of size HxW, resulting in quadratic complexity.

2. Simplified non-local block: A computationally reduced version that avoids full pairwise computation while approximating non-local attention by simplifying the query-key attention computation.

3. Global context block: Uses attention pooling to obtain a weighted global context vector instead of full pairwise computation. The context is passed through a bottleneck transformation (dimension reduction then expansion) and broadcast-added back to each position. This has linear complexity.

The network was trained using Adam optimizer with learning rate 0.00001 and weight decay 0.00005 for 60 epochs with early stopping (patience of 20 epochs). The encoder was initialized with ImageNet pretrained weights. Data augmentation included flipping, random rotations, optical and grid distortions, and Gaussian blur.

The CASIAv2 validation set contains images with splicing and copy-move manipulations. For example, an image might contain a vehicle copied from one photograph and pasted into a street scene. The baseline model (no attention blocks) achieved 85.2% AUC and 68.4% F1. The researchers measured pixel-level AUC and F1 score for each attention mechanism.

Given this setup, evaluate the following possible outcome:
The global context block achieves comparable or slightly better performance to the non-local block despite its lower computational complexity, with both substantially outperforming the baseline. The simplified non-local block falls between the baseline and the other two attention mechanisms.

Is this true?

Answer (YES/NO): NO